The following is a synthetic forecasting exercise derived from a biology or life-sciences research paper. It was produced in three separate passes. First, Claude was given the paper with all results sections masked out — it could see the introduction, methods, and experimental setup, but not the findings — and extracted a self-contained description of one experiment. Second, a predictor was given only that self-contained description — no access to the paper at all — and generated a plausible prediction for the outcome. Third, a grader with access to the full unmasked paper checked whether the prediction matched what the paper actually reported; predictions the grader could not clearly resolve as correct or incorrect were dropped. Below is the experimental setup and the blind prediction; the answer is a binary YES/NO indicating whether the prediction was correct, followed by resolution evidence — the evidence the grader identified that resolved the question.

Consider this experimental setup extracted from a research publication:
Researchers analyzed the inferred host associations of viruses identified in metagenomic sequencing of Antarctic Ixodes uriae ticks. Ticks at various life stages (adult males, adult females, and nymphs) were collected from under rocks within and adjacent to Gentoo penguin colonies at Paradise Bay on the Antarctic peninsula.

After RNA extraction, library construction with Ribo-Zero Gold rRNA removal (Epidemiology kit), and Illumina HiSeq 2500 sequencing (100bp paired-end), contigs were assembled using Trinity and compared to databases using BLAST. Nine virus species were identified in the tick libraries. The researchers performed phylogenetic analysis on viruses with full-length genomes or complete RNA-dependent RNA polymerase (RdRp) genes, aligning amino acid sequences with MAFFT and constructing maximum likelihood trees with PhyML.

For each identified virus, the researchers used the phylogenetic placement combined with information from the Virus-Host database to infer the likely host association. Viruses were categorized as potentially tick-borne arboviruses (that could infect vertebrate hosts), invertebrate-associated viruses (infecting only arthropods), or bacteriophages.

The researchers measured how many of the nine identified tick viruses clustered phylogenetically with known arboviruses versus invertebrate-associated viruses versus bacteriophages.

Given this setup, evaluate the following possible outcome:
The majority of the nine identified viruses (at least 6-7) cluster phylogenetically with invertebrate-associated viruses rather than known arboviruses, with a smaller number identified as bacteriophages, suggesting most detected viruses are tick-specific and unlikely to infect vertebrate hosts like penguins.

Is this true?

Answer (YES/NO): YES